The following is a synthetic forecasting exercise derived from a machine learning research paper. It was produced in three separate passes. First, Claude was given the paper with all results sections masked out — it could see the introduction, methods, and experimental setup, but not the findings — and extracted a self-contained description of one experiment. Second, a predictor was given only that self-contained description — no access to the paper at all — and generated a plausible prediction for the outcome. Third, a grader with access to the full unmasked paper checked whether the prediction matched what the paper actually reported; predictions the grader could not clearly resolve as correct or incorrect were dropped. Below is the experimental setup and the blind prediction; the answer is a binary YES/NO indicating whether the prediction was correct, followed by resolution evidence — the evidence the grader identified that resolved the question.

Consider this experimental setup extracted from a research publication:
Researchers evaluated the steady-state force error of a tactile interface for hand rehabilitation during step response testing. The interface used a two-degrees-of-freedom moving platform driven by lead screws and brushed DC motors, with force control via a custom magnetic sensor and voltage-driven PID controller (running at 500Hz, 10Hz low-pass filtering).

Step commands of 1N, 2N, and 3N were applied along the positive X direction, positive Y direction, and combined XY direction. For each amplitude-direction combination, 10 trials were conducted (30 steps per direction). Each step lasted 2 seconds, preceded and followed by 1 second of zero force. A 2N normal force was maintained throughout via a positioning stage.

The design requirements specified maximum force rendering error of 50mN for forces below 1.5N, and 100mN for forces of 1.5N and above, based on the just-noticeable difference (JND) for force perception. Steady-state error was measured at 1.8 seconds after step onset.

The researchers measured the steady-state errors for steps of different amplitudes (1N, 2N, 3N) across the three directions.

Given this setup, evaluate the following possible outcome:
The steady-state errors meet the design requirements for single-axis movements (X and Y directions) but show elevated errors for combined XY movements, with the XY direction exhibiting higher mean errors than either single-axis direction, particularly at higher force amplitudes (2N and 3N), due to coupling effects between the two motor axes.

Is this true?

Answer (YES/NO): NO